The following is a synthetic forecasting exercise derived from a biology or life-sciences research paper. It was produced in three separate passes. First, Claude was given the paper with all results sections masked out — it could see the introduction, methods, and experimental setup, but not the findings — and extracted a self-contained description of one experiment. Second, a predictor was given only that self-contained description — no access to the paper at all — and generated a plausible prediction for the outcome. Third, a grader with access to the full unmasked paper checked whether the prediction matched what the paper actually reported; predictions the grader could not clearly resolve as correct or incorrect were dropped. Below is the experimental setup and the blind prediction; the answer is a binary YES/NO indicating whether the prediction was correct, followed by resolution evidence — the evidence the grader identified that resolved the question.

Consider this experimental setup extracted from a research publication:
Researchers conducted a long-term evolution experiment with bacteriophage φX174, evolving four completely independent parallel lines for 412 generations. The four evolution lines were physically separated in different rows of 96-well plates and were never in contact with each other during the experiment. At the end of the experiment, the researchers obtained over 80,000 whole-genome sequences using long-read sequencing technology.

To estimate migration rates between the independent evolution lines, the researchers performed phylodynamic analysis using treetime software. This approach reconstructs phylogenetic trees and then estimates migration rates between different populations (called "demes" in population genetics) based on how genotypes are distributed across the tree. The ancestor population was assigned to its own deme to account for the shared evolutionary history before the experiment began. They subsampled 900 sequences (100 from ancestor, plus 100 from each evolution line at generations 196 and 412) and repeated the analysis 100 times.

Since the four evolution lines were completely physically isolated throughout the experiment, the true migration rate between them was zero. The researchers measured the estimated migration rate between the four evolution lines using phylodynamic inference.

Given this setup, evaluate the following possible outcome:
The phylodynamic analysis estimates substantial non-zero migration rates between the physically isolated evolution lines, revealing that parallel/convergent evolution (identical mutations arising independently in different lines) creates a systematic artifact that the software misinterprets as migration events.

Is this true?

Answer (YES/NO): YES